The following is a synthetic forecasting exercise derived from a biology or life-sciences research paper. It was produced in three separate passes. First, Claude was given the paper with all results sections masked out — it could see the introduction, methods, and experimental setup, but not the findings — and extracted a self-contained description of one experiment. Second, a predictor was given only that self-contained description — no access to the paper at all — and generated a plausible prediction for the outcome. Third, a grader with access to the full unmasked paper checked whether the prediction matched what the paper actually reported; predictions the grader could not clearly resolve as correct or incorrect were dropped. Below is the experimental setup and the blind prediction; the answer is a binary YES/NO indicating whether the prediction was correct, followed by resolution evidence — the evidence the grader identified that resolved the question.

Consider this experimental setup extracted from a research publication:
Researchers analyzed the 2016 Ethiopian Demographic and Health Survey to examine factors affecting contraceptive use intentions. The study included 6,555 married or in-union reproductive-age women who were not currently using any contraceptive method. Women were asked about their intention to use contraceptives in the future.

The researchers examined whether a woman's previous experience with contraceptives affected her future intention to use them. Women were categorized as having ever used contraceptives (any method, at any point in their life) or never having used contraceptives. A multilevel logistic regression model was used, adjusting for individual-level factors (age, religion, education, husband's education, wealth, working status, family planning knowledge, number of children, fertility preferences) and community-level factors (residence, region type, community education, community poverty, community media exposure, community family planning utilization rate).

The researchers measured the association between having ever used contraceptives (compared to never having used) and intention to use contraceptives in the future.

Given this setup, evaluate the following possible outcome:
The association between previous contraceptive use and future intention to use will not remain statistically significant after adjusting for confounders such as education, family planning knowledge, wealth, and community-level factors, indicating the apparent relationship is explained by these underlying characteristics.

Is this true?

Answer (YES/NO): NO